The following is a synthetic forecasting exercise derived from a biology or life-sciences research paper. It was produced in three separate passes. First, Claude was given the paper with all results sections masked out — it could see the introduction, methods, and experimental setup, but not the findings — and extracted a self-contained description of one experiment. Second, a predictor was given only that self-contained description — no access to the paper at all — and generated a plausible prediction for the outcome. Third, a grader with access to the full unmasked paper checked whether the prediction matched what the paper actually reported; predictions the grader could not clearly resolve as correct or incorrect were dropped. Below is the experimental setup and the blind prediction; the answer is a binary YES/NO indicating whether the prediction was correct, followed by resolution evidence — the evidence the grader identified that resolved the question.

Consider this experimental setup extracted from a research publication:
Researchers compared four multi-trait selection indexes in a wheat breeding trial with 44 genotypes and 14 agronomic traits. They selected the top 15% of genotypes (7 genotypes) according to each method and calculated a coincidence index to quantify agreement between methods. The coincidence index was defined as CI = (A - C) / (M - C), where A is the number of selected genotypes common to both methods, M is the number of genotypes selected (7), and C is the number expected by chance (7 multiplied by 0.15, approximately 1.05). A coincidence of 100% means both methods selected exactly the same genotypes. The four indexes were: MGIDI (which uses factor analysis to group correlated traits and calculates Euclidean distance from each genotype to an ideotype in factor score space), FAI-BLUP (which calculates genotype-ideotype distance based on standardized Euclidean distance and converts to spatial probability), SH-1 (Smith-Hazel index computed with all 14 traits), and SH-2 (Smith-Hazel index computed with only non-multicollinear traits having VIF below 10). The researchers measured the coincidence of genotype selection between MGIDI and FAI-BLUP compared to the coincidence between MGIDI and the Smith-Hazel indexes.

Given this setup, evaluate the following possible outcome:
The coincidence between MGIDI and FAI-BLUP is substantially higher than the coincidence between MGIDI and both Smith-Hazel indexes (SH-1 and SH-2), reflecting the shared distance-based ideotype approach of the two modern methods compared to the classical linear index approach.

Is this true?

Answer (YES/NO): YES